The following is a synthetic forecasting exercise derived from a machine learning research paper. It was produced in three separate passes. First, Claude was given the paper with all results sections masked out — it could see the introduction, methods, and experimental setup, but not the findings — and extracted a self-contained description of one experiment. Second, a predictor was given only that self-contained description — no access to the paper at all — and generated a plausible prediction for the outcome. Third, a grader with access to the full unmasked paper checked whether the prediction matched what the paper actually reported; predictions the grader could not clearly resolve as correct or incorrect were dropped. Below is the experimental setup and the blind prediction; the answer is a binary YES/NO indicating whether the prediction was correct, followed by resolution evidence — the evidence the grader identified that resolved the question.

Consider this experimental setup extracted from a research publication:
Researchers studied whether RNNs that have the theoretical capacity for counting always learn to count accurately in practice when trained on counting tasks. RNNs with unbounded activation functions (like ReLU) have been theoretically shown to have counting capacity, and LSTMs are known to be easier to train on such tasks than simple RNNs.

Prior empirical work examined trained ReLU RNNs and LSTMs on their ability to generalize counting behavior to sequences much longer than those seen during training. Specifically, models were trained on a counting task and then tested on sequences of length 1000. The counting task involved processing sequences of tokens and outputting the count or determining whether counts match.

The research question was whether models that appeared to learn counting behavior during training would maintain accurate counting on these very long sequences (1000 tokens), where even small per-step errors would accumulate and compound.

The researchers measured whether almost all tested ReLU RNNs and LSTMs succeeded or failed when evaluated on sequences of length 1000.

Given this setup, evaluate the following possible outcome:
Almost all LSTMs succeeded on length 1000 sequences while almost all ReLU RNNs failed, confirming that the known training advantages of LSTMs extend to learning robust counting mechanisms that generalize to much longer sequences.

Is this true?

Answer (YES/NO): NO